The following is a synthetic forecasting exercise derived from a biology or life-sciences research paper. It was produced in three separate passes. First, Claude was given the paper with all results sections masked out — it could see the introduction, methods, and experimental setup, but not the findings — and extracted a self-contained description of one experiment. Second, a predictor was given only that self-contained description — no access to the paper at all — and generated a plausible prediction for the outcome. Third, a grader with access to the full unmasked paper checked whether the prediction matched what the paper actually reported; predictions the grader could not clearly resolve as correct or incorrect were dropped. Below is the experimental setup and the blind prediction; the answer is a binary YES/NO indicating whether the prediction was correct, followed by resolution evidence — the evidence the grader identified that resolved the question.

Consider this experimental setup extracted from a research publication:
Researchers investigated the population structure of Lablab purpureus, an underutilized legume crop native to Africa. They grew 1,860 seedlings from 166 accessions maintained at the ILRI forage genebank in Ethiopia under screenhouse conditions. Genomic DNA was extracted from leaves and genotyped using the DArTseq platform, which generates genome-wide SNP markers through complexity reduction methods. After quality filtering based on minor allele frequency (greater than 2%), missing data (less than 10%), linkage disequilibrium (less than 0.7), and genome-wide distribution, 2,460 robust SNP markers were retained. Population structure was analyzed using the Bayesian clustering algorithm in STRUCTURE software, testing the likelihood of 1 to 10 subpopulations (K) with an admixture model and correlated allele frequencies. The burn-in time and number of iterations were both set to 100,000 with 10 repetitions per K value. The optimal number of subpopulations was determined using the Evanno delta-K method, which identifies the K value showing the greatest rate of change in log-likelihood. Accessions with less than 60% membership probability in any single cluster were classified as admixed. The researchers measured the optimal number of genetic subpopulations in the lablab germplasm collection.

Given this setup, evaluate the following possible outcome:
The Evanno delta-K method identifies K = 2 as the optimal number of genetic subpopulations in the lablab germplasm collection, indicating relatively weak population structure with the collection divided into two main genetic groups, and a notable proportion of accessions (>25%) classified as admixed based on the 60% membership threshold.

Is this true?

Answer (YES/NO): NO